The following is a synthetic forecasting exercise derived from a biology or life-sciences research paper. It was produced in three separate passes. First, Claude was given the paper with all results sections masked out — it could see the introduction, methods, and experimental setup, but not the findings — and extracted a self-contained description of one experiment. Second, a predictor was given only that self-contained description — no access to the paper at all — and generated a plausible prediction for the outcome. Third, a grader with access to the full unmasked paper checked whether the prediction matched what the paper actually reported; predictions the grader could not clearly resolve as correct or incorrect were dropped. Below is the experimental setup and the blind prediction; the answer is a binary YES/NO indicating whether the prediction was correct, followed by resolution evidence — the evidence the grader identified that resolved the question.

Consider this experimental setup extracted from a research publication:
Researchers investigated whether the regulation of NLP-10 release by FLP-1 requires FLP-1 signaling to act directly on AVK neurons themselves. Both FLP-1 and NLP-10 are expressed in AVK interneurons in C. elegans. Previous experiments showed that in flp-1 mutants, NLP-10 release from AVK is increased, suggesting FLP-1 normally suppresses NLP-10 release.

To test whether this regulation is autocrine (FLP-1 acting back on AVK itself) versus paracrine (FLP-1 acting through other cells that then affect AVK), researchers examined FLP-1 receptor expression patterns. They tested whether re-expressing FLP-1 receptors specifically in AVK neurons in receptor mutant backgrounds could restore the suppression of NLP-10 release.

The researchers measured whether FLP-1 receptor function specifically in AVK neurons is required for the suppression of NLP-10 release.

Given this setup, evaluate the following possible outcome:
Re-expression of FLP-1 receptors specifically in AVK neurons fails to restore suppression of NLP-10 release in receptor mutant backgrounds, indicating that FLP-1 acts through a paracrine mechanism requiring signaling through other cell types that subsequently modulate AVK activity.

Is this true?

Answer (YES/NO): NO